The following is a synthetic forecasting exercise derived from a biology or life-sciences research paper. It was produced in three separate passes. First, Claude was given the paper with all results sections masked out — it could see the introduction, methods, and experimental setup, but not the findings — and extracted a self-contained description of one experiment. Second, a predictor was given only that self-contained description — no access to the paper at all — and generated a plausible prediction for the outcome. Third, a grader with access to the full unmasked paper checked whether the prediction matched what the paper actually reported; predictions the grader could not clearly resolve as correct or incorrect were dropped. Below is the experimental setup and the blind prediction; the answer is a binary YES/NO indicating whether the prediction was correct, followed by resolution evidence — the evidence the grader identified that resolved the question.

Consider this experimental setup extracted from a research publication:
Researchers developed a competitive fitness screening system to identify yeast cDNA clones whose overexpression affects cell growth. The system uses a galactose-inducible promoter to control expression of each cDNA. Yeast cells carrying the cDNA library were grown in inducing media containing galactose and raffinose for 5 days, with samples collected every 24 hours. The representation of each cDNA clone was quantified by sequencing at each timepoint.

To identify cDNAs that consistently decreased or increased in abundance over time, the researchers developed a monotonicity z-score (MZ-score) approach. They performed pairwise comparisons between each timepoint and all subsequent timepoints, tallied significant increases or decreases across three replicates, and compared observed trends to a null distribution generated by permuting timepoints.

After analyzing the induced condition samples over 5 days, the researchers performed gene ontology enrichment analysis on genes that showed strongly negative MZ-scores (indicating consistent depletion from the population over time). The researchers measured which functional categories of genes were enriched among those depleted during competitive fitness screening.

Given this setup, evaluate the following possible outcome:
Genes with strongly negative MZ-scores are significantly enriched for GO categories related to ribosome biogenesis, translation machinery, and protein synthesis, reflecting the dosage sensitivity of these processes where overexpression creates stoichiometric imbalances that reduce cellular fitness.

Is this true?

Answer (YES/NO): NO